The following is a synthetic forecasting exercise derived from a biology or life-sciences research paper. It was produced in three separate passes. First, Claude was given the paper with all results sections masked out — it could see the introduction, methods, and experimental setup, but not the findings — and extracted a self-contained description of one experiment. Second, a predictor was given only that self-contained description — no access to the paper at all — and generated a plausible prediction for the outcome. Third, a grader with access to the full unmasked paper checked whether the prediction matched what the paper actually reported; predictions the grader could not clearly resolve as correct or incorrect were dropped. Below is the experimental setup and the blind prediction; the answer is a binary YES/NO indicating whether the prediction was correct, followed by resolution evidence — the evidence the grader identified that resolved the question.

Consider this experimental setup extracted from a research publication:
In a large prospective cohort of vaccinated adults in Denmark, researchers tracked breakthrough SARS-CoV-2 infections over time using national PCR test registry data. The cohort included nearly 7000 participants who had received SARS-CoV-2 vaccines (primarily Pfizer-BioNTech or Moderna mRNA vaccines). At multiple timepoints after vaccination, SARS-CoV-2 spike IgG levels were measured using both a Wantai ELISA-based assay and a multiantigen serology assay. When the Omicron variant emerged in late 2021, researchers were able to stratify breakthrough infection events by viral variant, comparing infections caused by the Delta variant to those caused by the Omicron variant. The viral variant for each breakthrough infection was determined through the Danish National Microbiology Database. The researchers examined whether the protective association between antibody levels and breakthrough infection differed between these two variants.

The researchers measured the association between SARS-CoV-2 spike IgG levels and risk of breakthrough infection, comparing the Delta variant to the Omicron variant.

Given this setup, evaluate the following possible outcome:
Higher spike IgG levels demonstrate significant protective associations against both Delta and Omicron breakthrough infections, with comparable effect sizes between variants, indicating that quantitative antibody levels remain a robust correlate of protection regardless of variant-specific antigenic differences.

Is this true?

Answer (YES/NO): NO